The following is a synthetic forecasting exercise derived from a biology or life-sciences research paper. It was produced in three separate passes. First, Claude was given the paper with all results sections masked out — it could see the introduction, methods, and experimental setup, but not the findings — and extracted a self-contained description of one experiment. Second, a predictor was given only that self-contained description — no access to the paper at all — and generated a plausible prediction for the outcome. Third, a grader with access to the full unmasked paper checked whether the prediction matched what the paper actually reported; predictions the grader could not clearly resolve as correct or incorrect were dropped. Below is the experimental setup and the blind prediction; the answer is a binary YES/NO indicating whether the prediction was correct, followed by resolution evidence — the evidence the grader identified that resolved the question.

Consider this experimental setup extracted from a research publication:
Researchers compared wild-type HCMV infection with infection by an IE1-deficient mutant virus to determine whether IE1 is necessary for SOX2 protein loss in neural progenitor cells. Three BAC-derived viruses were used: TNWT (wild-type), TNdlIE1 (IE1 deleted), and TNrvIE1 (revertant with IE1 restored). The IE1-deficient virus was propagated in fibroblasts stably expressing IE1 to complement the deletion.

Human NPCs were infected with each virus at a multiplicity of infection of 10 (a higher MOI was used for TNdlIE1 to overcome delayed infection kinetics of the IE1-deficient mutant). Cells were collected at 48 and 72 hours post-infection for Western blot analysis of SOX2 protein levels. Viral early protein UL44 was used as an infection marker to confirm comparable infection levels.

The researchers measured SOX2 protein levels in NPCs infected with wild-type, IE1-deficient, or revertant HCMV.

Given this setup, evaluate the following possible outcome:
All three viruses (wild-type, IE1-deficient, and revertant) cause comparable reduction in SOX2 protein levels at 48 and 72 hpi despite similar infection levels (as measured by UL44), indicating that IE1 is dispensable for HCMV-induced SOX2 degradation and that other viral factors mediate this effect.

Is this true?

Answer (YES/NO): NO